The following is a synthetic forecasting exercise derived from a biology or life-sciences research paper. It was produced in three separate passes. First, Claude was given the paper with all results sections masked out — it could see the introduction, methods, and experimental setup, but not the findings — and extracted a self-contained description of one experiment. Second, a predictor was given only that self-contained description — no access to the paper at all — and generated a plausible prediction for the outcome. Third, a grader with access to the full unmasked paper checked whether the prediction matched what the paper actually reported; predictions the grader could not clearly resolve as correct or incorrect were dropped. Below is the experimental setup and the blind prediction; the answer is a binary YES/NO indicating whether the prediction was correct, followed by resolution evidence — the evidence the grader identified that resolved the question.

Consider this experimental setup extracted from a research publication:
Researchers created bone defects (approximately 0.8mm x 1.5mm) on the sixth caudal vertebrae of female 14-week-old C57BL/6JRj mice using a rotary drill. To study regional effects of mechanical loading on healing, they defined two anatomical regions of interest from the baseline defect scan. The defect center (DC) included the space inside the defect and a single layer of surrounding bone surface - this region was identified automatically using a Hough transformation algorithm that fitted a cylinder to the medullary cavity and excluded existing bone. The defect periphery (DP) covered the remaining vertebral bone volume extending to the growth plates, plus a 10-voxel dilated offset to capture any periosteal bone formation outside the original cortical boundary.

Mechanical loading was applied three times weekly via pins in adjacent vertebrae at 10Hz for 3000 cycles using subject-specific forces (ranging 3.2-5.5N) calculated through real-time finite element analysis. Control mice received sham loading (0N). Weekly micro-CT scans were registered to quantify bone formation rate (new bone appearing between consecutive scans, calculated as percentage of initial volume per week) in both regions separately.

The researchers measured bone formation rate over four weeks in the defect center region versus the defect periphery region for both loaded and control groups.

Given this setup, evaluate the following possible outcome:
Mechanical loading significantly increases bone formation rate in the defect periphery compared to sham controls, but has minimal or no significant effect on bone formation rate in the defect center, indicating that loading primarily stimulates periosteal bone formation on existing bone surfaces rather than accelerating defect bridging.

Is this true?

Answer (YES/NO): NO